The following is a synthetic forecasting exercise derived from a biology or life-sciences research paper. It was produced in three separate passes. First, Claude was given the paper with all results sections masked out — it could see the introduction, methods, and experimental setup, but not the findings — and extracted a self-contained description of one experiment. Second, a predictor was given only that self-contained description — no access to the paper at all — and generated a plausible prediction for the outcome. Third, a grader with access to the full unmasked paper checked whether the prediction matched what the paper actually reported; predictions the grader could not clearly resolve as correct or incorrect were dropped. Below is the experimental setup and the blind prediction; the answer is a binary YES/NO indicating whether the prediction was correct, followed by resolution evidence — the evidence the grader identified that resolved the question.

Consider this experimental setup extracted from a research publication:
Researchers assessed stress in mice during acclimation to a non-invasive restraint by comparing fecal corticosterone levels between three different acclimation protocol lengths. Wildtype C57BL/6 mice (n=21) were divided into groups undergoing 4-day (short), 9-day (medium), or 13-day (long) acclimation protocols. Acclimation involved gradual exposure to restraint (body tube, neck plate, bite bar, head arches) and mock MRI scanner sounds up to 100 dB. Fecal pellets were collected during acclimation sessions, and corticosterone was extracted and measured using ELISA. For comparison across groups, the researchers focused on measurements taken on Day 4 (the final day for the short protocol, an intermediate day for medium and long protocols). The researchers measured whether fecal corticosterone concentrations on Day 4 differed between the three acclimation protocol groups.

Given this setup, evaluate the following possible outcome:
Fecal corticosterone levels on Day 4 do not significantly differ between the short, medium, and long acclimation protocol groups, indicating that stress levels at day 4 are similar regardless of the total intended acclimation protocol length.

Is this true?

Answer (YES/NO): YES